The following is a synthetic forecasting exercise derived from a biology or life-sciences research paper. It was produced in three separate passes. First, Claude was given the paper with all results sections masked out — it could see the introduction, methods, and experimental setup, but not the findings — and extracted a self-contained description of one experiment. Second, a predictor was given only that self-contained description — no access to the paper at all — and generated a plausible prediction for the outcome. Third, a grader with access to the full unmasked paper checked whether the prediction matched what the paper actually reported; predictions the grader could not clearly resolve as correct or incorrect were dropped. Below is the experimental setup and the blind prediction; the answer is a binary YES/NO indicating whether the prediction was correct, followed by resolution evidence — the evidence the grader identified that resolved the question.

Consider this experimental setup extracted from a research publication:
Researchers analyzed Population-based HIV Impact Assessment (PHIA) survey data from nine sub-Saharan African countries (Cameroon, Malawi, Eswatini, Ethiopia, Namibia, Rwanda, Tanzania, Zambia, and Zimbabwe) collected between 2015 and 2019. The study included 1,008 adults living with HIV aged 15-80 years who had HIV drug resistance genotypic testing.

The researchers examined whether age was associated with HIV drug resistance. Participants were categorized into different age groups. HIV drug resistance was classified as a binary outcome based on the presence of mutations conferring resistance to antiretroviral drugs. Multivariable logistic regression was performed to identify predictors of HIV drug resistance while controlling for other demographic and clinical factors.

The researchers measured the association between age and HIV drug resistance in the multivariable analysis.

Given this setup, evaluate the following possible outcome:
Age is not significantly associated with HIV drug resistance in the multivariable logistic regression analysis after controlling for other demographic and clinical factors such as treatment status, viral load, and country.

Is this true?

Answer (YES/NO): YES